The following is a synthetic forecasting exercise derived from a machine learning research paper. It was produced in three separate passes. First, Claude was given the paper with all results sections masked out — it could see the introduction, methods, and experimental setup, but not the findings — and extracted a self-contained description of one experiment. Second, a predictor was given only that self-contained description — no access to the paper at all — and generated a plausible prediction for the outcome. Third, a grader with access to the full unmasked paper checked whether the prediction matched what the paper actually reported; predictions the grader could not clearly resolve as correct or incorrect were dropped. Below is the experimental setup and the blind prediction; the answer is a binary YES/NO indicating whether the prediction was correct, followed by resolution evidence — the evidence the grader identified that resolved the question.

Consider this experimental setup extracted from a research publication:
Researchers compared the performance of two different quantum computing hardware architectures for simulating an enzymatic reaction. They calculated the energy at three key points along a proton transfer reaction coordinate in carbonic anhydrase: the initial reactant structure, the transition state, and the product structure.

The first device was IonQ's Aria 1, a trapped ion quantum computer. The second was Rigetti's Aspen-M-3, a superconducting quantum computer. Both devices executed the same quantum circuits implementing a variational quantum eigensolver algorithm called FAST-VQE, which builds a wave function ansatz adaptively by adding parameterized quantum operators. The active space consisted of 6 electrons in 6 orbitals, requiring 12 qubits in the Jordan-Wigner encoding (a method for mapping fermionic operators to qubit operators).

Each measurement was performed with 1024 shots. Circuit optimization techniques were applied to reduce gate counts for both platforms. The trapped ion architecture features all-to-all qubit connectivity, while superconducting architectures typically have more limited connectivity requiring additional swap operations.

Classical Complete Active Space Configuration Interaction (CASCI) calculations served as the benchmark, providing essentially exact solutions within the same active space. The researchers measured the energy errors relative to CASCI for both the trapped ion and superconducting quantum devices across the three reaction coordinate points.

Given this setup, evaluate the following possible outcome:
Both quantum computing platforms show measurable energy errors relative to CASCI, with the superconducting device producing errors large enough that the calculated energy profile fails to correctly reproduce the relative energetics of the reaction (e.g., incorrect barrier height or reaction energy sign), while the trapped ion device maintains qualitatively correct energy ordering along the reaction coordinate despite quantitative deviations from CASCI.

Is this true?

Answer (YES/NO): NO